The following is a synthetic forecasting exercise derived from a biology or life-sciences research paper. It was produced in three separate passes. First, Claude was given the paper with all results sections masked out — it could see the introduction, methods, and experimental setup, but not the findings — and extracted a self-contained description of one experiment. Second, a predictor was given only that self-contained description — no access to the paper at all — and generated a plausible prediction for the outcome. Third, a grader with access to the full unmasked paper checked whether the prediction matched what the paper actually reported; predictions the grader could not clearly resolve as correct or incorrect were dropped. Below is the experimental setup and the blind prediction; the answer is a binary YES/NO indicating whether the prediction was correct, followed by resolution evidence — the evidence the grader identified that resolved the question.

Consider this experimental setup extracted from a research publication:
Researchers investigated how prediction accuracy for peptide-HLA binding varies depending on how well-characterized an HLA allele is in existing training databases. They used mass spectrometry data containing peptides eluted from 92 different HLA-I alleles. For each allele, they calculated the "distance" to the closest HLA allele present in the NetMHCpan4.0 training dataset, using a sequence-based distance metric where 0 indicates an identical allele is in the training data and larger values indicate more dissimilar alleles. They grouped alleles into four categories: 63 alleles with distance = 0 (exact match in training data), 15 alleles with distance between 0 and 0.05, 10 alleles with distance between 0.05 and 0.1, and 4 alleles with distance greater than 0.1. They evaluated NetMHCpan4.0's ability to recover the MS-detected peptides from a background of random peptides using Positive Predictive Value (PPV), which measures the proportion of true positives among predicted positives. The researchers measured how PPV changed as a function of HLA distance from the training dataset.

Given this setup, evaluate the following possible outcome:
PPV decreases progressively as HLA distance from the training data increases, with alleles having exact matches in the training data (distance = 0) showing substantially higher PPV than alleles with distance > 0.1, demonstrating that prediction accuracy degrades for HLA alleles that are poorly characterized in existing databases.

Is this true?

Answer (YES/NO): YES